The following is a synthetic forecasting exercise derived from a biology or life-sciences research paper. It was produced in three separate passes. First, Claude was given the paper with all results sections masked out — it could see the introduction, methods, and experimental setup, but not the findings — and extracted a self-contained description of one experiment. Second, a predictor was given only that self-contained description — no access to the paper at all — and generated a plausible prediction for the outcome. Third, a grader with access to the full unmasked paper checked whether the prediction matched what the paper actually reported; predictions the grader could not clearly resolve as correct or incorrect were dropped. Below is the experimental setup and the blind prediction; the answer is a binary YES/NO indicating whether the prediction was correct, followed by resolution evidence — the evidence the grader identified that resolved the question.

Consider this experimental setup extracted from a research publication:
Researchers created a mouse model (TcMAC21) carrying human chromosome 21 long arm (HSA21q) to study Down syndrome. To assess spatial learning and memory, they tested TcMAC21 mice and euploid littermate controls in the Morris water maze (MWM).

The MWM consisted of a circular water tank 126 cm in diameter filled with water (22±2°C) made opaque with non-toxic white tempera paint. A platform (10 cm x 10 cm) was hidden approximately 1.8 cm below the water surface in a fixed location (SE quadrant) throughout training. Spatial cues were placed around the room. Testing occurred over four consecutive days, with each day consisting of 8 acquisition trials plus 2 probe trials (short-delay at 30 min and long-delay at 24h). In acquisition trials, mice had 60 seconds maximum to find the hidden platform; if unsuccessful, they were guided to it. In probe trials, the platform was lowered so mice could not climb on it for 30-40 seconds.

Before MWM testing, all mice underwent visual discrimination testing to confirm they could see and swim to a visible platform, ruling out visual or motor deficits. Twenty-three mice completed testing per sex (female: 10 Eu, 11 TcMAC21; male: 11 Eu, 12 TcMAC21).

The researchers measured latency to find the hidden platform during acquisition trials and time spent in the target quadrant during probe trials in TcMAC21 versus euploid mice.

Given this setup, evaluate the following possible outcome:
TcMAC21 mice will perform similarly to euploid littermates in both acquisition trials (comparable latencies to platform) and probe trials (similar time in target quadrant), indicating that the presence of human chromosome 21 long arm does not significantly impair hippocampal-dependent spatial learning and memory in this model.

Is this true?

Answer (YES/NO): NO